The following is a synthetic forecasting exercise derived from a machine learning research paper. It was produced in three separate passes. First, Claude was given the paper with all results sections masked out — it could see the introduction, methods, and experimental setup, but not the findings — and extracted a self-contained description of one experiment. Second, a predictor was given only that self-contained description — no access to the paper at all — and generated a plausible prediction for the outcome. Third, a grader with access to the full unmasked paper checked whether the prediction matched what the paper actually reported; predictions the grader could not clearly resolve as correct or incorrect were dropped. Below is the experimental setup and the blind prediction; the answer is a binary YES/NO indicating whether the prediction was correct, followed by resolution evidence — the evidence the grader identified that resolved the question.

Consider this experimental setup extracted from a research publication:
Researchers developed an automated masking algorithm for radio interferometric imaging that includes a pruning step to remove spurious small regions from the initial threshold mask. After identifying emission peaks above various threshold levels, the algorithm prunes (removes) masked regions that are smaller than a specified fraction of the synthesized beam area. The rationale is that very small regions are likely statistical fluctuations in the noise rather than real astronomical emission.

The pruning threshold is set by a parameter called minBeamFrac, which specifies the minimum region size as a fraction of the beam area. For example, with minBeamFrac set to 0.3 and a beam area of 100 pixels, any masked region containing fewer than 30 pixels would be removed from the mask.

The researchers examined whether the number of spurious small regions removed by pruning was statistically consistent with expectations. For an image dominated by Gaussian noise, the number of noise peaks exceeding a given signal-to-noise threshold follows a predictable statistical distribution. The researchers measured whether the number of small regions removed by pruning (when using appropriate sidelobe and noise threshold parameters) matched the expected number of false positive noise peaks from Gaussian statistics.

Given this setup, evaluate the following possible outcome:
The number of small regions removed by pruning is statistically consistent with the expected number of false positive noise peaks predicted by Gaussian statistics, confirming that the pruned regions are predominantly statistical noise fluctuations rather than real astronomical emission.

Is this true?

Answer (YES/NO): YES